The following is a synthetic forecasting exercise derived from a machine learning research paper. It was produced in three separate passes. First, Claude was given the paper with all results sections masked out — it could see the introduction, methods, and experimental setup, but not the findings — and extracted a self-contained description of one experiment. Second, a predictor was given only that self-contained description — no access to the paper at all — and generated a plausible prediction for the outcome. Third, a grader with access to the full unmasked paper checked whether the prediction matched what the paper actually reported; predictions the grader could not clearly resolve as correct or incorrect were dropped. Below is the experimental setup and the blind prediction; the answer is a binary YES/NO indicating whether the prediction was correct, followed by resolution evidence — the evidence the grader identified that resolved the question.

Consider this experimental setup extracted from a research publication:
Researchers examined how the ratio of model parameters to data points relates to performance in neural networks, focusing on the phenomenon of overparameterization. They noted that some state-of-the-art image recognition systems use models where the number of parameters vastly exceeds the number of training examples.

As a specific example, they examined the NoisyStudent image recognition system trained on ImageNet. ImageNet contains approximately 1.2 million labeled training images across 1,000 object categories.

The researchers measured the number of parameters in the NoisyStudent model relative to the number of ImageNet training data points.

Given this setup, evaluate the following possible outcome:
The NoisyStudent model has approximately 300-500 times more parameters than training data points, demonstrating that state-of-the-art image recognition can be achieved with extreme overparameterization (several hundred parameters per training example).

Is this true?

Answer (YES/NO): YES